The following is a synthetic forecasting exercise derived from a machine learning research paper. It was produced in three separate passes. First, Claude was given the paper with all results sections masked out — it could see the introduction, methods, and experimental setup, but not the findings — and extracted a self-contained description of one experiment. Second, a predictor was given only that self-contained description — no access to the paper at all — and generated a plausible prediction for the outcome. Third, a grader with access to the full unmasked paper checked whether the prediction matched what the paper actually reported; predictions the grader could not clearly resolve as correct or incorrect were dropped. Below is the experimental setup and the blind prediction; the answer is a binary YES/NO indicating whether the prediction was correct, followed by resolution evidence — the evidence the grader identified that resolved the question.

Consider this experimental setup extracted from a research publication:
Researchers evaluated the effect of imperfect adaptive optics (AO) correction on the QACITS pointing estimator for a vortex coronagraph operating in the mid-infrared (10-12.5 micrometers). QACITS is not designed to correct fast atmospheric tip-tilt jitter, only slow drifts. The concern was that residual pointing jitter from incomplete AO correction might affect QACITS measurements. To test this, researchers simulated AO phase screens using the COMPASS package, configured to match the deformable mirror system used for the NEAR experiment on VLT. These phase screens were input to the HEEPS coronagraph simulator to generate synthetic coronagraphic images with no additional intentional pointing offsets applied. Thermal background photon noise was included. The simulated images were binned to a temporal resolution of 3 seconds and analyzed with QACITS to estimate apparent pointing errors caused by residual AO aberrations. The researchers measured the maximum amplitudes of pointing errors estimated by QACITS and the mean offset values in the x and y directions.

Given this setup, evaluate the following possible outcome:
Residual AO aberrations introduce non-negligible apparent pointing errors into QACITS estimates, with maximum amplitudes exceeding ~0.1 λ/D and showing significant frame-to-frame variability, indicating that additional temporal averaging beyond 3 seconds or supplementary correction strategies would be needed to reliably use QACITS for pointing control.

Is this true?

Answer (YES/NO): NO